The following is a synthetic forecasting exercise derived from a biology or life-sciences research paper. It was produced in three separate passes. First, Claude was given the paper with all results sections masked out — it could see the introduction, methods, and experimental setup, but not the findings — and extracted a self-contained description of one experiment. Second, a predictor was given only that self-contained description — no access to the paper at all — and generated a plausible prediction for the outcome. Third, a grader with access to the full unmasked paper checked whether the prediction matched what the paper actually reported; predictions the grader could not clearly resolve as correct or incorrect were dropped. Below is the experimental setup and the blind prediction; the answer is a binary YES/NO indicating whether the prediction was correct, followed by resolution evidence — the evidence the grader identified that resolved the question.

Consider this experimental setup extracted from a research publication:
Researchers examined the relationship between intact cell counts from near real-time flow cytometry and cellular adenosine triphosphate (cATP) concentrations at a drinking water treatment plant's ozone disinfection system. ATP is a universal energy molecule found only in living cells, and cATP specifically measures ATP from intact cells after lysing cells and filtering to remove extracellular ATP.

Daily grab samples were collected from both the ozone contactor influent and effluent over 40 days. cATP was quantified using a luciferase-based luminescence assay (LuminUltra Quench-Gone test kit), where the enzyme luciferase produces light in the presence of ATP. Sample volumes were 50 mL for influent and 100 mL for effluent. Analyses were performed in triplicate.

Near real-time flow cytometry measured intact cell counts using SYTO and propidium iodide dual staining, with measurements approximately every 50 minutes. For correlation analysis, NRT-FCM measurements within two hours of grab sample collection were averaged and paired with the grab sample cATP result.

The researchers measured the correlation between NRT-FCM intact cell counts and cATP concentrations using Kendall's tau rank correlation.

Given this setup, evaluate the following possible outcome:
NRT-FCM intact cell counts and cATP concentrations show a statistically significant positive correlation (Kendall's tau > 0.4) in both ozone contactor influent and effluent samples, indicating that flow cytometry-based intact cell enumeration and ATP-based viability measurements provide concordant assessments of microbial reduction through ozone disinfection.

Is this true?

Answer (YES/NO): NO